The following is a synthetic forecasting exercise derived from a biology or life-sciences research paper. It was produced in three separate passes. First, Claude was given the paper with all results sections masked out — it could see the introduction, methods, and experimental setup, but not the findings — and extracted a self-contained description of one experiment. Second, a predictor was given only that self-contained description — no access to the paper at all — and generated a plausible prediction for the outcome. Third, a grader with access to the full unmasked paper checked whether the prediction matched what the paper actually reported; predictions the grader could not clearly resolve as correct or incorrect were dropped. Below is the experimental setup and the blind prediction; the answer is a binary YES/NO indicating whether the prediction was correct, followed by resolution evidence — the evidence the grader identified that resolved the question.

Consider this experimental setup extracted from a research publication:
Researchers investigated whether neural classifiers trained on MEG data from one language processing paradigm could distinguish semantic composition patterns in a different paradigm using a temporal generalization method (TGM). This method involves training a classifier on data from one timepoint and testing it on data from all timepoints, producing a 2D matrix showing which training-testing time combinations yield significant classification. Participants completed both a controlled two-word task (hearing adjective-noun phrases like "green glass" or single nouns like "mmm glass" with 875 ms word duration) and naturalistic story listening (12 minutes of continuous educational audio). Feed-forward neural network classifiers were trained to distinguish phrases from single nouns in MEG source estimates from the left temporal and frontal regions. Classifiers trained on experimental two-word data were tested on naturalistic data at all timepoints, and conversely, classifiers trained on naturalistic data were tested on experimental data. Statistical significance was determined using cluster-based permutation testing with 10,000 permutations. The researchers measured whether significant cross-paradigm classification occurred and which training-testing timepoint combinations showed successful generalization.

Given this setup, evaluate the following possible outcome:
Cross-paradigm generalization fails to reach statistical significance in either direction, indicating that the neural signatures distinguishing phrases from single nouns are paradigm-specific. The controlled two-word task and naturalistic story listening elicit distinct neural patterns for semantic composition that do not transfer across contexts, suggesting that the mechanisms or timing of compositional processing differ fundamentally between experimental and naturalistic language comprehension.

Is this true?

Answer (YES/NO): NO